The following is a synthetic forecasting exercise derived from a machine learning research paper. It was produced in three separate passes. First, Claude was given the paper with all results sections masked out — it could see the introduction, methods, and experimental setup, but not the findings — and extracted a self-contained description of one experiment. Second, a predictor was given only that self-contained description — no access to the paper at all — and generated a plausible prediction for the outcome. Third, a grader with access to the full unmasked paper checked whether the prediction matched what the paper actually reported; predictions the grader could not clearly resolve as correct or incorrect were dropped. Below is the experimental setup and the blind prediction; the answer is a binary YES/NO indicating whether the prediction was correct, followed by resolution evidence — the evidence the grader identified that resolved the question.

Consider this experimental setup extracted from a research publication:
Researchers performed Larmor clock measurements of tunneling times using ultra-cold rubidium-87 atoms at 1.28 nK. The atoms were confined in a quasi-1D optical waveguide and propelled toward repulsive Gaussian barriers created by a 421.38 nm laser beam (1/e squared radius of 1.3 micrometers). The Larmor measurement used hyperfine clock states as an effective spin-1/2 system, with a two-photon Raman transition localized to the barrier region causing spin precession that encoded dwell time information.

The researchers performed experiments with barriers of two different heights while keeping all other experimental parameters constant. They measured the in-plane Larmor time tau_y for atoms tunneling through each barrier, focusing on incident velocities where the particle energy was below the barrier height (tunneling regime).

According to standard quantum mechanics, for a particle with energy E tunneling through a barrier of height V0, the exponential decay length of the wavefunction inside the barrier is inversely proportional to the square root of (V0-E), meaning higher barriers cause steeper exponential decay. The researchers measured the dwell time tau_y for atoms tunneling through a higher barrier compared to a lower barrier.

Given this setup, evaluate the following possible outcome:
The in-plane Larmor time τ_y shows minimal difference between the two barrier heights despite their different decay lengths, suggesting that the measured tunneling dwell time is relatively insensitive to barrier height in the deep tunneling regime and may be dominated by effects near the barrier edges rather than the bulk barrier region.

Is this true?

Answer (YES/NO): NO